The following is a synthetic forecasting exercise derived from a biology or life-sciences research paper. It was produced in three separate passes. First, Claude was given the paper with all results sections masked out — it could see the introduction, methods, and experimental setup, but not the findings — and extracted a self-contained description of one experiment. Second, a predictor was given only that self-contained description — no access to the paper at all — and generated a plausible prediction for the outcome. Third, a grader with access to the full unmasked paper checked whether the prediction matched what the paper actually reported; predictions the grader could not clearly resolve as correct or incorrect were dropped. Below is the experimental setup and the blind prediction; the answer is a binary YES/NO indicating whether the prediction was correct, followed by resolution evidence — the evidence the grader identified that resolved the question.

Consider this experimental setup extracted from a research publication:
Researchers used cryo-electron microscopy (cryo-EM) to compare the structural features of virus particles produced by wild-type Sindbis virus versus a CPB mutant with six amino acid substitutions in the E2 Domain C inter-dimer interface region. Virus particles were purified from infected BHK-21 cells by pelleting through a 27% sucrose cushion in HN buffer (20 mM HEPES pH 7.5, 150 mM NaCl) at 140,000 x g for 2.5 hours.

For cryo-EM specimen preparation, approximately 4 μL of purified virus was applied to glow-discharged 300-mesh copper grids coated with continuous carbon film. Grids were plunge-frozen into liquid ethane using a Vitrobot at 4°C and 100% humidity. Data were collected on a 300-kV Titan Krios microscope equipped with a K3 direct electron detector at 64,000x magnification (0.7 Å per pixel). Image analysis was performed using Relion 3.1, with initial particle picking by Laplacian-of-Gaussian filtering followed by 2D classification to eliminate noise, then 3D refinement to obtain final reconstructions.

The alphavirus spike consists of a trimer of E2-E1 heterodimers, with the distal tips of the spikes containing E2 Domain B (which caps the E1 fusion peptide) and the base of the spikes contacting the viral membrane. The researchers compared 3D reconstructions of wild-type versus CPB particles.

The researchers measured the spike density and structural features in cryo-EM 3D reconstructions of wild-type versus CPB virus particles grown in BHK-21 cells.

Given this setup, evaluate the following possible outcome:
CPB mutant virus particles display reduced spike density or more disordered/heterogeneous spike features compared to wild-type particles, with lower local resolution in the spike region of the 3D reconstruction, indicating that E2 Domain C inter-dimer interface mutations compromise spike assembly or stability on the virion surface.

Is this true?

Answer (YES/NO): YES